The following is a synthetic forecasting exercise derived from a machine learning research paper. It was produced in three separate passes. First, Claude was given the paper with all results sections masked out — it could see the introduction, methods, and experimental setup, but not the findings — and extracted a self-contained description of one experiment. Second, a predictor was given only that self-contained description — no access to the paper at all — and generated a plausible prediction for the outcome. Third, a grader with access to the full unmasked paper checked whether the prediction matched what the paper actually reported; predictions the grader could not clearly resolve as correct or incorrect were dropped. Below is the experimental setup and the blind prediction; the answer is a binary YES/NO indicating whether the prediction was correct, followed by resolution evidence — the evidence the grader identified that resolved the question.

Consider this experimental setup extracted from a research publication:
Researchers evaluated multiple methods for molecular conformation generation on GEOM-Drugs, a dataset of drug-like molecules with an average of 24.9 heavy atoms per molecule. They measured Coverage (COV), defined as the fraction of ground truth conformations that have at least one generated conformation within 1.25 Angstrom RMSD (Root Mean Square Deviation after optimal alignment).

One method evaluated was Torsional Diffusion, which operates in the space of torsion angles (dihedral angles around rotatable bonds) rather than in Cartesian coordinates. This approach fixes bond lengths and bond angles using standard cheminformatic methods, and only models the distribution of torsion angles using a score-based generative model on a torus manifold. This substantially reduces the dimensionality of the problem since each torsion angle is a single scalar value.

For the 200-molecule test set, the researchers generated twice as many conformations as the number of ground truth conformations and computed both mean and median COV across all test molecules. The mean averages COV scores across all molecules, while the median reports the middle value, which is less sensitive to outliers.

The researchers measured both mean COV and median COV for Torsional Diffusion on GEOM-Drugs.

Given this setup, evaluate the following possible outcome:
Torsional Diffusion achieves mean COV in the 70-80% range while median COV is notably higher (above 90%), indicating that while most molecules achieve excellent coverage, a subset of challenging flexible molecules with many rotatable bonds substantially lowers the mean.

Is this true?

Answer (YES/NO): NO